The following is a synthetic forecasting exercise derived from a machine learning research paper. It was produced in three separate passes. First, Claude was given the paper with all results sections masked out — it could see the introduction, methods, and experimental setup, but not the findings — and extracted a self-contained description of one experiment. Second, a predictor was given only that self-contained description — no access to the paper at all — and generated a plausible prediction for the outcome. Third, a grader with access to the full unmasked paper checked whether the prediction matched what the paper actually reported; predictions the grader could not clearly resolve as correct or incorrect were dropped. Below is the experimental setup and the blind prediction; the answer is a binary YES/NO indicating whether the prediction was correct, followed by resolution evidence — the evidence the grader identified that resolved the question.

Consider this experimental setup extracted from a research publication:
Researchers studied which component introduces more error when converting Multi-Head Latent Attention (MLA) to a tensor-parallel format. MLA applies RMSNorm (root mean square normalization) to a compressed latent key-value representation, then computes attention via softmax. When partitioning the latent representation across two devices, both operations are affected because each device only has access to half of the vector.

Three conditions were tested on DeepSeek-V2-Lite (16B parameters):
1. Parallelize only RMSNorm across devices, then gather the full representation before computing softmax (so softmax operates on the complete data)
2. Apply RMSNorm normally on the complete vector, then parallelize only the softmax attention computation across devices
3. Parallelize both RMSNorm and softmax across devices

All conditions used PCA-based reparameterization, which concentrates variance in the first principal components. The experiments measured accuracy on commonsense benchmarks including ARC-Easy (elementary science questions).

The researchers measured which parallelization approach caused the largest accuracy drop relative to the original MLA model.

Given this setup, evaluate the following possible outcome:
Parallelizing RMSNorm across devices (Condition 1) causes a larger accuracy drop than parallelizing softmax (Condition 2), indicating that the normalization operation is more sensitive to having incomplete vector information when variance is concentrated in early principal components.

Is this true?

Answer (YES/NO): NO